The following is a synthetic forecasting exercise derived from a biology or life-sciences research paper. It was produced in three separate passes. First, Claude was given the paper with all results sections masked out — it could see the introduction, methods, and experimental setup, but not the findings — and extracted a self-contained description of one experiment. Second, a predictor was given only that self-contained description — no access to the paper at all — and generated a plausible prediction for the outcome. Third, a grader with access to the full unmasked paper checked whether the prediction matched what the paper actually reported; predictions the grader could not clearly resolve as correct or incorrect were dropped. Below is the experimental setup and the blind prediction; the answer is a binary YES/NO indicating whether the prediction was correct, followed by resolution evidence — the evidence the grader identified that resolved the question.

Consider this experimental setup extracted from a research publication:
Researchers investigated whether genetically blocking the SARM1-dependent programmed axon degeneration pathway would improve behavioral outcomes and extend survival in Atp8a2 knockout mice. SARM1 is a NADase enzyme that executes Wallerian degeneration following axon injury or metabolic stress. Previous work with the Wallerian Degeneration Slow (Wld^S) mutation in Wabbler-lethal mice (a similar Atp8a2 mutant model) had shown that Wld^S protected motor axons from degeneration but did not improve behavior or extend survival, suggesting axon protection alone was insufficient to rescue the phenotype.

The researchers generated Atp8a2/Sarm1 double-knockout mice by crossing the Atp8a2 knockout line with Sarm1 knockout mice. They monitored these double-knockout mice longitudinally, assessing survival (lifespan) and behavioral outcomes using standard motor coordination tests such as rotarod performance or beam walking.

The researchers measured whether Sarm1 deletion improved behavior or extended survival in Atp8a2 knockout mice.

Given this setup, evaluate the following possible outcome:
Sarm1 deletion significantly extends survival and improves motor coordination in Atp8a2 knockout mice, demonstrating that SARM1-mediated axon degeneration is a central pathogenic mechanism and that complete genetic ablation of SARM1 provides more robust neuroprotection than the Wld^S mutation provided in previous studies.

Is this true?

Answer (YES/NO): NO